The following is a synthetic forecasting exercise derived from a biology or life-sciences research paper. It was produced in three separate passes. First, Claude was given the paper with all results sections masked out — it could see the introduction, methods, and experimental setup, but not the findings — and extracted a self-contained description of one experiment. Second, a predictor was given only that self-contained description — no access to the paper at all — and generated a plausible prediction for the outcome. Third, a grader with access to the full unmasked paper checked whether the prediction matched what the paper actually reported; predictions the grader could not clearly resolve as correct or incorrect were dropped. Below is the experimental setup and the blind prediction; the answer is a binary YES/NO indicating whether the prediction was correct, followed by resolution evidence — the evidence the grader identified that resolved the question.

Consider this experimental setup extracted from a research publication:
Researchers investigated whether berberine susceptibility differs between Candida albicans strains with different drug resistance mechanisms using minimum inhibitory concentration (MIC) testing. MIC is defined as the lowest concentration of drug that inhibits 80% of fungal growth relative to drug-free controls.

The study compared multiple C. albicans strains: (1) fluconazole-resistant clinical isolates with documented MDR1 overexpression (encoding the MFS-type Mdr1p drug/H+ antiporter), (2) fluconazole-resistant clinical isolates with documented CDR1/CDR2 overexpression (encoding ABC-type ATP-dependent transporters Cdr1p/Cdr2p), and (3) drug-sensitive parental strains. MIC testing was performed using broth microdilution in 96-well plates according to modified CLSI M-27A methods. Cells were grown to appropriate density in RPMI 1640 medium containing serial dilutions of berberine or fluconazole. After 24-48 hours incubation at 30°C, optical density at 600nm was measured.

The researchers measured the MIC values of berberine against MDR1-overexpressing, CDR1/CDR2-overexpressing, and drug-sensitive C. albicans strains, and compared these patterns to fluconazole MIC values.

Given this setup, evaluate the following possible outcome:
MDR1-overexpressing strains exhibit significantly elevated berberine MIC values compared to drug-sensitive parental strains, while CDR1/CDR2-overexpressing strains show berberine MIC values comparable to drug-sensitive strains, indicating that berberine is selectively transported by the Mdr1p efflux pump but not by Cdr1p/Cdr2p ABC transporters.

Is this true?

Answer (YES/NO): NO